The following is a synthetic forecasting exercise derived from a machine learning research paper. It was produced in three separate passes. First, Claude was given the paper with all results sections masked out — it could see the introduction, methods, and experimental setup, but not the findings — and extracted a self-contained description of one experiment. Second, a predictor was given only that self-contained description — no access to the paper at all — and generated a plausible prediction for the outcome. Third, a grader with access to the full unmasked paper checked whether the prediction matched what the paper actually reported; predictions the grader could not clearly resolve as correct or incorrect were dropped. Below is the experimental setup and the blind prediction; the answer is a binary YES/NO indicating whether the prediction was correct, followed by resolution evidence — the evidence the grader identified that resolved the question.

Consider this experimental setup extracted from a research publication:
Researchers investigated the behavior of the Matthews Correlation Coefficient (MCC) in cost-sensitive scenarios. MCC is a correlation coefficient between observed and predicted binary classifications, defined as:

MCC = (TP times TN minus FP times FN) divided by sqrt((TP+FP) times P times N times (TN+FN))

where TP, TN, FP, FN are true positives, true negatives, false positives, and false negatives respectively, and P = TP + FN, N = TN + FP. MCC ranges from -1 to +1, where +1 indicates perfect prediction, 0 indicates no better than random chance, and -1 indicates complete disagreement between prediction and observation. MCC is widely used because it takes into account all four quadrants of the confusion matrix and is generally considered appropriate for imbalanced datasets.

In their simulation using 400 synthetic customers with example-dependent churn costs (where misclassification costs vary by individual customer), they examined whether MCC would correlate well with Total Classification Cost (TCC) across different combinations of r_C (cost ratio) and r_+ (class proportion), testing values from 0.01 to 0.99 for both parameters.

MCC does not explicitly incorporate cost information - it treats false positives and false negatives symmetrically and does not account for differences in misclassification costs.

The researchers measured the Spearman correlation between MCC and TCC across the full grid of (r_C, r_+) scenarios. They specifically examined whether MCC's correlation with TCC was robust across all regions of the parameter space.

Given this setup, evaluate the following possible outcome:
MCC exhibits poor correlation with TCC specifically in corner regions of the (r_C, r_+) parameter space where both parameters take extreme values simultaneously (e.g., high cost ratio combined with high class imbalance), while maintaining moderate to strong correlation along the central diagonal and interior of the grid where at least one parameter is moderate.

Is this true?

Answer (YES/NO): NO